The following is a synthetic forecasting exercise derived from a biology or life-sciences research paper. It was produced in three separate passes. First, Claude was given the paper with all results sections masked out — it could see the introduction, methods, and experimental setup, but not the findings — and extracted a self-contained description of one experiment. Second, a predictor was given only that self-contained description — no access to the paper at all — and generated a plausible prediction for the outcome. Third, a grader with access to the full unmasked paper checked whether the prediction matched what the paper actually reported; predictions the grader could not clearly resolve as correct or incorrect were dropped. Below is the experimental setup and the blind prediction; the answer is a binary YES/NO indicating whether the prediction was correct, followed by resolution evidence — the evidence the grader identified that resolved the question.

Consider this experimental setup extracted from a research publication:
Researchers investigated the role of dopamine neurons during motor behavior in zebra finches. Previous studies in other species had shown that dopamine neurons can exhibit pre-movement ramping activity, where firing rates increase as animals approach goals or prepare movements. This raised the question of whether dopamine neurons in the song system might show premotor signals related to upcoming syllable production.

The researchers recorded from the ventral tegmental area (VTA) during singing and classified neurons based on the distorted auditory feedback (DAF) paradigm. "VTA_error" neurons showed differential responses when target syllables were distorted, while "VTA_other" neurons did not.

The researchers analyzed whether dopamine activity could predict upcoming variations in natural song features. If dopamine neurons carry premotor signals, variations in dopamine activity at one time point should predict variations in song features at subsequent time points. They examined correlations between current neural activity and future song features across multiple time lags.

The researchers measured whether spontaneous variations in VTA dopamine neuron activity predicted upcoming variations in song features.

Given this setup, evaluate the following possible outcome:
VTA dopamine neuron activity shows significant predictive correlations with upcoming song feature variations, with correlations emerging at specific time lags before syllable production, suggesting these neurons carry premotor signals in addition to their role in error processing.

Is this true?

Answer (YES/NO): NO